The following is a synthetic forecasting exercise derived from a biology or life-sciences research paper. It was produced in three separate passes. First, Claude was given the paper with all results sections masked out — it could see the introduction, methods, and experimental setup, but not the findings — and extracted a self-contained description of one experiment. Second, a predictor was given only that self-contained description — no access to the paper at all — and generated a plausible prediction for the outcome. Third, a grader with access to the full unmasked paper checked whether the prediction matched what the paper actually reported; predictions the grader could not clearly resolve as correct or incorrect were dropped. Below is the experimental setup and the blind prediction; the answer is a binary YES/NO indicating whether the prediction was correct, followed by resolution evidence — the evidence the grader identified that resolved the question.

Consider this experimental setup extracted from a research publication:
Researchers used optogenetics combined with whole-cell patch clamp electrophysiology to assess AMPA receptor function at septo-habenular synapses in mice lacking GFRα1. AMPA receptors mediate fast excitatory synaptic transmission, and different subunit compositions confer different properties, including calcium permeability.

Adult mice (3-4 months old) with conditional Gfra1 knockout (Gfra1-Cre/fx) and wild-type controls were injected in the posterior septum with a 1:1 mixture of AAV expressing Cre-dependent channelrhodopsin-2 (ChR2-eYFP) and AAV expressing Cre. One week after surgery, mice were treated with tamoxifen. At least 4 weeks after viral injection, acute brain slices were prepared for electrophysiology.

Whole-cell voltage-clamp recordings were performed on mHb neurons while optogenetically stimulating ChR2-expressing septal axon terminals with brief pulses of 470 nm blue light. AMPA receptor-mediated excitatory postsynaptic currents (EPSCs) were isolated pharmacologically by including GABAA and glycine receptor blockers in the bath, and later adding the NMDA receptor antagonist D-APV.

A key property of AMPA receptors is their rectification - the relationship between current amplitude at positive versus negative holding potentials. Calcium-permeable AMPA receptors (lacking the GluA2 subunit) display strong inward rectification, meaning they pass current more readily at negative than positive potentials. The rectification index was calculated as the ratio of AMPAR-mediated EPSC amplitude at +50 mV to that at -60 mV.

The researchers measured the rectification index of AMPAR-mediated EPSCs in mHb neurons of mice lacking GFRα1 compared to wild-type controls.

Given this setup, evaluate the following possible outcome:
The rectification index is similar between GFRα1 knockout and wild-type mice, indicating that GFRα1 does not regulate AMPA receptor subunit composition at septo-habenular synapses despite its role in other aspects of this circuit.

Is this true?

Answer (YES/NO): NO